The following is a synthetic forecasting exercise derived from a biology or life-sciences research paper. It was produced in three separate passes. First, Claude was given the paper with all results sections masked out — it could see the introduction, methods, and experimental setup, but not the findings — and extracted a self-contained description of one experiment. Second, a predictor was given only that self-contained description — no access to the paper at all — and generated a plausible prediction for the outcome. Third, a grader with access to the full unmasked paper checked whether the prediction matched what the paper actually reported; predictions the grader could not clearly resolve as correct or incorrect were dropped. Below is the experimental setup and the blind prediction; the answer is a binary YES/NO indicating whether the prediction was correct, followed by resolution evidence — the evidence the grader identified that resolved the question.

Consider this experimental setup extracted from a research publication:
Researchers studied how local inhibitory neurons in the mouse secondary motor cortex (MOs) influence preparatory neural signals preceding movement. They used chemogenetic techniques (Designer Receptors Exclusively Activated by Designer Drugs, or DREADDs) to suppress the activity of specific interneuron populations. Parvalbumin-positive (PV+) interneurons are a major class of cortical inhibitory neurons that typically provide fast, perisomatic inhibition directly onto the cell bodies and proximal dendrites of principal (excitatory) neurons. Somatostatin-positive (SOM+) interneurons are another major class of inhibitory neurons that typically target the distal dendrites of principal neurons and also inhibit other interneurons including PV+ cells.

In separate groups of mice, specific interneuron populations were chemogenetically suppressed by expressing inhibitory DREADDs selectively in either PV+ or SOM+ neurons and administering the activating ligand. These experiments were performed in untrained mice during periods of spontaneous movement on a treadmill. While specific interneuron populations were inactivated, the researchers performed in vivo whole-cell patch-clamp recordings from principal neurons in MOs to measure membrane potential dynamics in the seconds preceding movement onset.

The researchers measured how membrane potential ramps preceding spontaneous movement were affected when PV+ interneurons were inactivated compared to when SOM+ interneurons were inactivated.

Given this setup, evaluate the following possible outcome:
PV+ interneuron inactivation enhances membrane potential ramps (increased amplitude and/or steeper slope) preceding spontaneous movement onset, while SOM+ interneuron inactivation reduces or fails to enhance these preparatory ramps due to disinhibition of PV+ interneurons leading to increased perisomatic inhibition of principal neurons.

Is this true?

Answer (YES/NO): YES